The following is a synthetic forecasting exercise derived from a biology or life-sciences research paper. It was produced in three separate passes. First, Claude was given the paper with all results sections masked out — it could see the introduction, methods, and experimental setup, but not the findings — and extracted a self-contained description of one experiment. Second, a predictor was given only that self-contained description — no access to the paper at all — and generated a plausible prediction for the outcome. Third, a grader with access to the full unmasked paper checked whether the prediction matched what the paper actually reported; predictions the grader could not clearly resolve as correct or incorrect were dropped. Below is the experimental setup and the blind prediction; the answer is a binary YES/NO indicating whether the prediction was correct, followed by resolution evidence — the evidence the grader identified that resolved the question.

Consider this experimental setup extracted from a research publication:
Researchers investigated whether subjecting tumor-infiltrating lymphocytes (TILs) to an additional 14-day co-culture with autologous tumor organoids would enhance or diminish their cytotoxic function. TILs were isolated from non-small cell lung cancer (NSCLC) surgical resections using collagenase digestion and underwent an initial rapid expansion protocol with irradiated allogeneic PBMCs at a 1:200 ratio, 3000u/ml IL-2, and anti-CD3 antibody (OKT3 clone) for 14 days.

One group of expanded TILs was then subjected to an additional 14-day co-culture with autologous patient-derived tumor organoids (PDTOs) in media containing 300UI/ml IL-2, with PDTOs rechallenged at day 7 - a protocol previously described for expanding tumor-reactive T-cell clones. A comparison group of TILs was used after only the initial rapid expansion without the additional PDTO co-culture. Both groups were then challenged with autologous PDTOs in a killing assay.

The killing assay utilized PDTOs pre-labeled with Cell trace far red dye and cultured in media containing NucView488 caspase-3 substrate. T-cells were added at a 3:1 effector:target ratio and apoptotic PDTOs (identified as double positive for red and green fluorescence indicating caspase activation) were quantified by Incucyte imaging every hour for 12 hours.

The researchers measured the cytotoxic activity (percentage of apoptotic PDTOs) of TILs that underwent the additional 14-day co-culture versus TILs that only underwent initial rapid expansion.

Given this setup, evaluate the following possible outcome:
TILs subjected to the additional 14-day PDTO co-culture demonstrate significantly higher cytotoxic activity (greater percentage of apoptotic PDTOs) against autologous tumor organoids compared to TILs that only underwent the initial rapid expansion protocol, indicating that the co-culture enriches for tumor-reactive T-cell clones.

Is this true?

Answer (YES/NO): NO